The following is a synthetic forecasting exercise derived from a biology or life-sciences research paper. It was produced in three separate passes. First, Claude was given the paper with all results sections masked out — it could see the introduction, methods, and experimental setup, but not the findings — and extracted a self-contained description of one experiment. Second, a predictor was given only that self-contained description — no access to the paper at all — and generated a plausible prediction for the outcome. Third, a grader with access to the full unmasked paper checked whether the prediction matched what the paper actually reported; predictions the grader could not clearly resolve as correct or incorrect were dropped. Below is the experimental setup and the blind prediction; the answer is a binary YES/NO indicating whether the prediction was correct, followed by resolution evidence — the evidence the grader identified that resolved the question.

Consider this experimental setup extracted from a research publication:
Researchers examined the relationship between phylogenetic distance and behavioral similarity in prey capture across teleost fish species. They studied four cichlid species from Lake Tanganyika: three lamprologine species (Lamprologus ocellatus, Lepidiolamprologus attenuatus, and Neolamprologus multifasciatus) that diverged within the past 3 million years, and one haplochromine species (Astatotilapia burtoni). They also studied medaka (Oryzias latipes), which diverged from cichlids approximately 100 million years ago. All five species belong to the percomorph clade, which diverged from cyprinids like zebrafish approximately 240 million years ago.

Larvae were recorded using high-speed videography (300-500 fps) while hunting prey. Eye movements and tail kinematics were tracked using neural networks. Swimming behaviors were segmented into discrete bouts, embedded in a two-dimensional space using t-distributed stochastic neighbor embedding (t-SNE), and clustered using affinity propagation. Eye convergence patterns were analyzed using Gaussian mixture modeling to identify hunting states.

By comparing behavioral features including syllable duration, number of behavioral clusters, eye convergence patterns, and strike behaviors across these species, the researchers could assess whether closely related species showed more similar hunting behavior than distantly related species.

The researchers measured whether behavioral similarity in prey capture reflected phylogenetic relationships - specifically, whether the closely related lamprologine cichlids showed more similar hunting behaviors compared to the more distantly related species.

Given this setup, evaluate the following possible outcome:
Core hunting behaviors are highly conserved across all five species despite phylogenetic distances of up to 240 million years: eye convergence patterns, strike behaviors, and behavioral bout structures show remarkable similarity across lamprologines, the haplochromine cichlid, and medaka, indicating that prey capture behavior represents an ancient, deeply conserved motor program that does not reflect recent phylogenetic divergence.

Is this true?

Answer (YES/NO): NO